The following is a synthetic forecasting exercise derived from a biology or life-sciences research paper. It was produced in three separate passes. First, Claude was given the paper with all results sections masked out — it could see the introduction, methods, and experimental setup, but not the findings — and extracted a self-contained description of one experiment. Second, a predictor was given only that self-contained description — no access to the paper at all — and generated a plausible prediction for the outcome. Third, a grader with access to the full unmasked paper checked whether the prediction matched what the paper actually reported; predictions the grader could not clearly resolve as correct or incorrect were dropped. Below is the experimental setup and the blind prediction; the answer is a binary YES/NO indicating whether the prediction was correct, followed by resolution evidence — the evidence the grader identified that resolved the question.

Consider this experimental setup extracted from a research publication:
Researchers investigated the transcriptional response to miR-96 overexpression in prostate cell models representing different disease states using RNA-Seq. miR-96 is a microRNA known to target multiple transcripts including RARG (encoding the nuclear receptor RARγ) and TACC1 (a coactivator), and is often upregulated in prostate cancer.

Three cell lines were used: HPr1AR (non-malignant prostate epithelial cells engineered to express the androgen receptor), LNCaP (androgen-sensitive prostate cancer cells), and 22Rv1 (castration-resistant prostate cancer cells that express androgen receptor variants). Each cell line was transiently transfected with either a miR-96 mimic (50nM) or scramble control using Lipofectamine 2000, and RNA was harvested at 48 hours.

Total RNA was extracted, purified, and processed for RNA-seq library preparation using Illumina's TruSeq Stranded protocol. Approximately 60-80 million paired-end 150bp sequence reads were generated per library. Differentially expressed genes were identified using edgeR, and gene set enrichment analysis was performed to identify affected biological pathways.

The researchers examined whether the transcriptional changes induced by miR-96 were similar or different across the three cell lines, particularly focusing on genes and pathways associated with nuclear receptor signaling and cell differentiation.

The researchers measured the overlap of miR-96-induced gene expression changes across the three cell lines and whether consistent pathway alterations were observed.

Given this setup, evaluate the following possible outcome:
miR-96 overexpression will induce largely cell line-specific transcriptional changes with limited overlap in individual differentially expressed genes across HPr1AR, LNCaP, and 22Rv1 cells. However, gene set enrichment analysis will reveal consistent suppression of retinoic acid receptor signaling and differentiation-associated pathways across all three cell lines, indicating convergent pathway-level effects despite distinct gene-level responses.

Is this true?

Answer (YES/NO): NO